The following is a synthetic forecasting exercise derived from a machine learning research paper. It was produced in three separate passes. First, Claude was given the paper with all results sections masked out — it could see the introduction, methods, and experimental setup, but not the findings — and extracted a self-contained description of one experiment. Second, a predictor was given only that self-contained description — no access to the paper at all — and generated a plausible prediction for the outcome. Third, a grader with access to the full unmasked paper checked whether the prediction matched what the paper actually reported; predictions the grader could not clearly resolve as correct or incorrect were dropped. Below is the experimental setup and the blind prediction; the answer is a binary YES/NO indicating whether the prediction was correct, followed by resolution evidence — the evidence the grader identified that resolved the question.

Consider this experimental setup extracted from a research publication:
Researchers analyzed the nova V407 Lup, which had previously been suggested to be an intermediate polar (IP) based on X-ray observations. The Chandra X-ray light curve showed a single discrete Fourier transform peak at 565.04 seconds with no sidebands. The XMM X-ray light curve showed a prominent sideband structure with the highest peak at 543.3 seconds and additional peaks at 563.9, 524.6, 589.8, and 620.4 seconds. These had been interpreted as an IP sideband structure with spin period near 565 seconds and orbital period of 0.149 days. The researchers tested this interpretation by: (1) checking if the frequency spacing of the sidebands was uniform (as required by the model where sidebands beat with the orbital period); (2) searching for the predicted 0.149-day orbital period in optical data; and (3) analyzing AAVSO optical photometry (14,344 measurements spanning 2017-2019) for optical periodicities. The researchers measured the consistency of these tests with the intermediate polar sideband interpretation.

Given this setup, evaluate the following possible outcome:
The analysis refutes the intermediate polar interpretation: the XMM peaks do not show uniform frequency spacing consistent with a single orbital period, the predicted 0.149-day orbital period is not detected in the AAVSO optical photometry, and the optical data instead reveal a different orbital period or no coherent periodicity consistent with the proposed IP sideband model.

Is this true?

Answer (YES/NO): YES